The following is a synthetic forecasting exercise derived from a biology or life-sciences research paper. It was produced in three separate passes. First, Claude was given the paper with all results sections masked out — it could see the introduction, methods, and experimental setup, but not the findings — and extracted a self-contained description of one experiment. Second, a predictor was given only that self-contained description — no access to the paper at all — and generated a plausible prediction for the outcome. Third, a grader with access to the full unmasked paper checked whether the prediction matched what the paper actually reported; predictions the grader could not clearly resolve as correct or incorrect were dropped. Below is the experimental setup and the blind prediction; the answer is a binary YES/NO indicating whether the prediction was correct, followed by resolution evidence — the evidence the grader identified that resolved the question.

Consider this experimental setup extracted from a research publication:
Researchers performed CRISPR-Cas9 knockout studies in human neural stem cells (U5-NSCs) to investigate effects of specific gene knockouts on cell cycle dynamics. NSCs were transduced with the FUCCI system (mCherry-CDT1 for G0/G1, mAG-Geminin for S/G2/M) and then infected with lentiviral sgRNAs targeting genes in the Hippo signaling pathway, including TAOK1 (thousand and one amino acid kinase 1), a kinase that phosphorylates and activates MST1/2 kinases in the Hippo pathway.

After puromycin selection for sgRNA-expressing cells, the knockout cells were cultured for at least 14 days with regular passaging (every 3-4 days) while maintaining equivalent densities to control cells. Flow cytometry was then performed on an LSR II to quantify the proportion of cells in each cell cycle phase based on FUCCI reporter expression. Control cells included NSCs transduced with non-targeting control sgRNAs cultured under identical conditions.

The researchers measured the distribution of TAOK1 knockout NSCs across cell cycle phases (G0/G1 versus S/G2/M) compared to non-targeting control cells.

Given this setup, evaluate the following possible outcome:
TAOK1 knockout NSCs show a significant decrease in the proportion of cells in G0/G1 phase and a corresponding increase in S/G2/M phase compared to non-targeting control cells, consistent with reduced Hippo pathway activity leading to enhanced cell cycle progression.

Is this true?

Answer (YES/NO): YES